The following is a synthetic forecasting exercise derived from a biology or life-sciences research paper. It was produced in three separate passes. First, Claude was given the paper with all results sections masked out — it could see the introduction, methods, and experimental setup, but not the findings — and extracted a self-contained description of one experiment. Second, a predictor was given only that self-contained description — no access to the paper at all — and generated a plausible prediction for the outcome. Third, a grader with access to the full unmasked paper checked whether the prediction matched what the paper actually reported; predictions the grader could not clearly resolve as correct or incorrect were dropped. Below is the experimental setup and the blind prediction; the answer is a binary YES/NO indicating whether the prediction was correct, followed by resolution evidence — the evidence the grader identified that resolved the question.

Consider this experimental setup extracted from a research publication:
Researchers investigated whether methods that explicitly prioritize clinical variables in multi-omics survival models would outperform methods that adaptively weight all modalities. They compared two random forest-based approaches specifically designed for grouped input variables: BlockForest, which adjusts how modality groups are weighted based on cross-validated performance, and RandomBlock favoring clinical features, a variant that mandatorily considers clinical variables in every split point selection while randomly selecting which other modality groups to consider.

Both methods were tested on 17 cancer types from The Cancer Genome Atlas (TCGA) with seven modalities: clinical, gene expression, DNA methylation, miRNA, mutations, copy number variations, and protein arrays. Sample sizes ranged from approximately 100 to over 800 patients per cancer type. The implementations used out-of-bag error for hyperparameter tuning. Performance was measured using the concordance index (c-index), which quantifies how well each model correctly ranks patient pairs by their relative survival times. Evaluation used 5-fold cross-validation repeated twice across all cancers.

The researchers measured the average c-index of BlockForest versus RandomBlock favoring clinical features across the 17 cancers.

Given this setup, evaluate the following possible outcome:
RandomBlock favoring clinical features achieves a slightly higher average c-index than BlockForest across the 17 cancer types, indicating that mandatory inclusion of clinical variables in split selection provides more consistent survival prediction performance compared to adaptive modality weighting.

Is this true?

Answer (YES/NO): YES